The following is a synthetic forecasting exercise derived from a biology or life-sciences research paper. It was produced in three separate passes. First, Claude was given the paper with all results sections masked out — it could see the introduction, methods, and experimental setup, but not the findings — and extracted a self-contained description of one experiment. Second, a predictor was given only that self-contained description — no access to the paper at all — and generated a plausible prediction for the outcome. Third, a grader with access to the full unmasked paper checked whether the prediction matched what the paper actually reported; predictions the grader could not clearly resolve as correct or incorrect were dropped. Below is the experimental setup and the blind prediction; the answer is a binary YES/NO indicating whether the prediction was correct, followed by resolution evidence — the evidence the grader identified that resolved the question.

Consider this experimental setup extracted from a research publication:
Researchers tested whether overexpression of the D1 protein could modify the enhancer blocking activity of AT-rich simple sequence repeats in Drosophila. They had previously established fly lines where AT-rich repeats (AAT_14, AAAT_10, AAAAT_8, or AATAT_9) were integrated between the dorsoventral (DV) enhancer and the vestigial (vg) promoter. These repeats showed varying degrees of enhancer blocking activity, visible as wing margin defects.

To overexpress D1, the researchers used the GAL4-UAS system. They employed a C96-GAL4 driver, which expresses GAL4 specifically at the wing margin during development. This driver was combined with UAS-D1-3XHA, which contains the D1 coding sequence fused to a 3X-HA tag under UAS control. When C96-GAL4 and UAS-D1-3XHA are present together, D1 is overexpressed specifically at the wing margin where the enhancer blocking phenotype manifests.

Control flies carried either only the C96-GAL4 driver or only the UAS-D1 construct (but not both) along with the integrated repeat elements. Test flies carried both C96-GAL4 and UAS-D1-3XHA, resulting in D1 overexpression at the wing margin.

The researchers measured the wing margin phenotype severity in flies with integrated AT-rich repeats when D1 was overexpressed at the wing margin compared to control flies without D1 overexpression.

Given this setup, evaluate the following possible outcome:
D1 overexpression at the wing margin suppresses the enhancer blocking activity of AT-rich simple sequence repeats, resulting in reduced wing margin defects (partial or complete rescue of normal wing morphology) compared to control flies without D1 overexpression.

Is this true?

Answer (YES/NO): NO